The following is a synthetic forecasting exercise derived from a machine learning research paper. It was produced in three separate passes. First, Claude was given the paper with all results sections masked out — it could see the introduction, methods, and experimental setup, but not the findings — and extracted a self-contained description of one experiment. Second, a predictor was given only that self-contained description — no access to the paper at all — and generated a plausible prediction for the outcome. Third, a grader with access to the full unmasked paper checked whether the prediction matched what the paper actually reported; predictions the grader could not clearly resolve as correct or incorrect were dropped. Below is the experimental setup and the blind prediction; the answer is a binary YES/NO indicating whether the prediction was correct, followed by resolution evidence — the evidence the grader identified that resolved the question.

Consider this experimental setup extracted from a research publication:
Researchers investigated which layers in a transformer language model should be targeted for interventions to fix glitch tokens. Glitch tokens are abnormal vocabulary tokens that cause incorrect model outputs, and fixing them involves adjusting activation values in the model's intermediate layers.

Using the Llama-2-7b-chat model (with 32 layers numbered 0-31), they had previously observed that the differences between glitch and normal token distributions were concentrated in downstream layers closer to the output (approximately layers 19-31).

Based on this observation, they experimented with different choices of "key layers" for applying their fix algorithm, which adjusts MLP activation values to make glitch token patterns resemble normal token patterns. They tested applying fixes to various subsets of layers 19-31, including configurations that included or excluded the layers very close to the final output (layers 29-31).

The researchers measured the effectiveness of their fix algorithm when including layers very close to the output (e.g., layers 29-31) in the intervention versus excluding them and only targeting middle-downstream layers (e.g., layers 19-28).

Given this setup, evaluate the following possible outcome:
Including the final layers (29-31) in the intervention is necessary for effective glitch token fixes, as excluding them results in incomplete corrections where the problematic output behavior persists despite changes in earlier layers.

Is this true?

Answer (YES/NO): NO